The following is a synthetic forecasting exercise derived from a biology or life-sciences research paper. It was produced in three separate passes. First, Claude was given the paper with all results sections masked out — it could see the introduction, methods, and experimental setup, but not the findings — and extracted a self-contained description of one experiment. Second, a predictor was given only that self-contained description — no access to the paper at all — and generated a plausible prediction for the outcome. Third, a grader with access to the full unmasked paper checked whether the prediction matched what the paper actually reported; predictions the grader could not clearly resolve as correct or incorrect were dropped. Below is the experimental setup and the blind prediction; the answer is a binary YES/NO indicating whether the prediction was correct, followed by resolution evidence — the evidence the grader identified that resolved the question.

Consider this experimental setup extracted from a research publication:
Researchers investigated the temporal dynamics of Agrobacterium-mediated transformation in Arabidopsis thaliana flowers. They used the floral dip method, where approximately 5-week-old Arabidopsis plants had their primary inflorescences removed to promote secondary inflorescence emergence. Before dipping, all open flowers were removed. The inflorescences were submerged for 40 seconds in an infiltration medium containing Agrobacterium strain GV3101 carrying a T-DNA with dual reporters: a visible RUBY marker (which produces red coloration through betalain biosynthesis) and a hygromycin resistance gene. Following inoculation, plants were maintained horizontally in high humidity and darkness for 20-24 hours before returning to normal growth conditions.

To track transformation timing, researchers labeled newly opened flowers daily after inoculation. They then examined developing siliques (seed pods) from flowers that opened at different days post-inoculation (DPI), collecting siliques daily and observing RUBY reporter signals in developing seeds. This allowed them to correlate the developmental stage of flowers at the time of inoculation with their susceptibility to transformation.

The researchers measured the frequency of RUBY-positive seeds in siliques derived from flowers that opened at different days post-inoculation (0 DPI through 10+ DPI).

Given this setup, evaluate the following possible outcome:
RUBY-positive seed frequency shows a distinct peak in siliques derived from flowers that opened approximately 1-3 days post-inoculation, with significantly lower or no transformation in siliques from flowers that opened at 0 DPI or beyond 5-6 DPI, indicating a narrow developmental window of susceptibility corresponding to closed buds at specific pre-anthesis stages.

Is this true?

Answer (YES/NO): NO